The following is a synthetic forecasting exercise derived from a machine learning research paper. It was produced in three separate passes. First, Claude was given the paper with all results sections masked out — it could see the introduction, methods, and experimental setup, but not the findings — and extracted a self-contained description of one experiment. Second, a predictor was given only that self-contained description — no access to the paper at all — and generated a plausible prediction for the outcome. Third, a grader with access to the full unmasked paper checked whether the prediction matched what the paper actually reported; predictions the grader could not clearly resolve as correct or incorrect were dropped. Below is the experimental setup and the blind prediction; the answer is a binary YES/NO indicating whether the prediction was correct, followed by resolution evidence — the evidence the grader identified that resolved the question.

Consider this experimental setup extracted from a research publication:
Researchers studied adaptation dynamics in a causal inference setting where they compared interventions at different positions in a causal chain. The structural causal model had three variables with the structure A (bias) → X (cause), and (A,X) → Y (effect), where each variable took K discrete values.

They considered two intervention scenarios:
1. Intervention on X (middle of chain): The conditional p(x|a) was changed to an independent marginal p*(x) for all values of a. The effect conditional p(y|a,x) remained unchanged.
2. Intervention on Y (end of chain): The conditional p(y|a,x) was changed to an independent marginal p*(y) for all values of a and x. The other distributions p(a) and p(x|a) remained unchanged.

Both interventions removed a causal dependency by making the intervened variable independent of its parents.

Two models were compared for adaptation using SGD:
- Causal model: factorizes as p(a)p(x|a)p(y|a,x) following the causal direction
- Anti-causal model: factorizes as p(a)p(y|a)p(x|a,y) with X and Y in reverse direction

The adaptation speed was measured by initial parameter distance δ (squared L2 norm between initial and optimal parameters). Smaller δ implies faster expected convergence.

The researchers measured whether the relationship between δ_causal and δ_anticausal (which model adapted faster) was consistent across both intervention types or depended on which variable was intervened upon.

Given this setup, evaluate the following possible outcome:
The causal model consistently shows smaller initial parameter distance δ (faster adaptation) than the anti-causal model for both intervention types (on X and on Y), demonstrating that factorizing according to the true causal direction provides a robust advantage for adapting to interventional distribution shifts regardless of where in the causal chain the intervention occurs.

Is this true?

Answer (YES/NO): NO